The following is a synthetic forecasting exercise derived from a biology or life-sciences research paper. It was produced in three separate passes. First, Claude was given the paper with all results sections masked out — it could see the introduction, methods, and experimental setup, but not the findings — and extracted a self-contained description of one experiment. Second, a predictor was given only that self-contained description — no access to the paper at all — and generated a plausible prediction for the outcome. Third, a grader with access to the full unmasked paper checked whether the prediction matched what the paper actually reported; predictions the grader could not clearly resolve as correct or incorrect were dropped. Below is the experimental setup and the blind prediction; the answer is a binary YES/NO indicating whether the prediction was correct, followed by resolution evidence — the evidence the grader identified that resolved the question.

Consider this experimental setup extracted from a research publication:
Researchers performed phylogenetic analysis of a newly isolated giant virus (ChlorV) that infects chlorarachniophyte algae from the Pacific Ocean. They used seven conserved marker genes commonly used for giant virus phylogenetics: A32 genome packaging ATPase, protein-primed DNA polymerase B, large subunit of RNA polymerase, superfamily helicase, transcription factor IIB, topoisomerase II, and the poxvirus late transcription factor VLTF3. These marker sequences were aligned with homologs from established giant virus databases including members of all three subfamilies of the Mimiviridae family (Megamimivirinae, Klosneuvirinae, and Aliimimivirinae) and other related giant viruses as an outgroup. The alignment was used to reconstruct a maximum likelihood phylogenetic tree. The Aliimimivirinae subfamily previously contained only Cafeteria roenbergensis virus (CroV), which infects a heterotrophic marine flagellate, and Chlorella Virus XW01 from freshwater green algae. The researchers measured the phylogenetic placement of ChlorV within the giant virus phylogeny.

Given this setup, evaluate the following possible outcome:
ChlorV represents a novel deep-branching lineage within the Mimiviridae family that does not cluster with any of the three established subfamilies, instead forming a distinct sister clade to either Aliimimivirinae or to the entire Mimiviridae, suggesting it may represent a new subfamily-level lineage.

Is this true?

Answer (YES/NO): NO